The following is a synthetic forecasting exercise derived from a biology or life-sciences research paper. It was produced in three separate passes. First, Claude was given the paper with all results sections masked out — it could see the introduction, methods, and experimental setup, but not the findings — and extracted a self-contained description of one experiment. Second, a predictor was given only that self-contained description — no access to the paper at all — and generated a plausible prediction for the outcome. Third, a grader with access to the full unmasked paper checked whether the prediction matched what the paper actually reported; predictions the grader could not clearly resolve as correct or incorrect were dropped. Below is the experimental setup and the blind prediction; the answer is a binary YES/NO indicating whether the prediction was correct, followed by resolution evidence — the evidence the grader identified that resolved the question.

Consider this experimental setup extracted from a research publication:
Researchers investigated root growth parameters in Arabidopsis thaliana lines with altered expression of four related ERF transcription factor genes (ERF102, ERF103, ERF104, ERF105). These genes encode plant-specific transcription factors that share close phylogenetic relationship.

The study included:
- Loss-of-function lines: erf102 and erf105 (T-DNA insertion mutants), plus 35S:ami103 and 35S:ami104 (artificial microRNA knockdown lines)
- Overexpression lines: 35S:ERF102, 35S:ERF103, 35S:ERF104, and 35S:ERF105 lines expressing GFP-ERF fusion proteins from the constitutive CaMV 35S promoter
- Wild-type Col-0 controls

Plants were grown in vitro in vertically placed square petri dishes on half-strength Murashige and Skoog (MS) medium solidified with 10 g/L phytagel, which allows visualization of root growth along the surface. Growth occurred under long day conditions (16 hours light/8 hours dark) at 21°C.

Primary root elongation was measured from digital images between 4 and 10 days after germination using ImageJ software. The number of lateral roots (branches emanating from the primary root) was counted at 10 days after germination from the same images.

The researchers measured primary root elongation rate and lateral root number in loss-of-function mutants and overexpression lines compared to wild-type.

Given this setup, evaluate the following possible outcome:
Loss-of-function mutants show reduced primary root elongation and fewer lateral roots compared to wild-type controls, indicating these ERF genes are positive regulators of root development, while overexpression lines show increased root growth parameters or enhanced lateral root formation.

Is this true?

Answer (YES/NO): YES